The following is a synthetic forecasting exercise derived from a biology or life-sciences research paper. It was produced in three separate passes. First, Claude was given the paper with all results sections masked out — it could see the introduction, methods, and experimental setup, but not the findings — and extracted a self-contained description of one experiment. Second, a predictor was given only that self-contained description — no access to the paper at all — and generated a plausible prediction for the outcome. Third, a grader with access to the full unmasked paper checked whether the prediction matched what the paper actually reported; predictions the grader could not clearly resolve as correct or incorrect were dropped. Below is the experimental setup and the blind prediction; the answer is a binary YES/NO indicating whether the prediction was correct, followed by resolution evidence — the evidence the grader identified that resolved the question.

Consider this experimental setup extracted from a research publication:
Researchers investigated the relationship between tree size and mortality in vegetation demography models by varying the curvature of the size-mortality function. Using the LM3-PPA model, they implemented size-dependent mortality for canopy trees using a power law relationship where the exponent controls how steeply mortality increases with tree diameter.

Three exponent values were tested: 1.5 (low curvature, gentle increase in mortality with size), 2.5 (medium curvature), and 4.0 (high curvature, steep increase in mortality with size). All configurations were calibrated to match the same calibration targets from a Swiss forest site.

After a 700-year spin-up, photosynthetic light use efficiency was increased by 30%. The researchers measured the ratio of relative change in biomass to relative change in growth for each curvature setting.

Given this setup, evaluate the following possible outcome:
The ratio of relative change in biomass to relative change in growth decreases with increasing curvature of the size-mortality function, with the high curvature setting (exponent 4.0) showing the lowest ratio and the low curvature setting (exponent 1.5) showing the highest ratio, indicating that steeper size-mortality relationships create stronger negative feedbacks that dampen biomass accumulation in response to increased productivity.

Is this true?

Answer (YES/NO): YES